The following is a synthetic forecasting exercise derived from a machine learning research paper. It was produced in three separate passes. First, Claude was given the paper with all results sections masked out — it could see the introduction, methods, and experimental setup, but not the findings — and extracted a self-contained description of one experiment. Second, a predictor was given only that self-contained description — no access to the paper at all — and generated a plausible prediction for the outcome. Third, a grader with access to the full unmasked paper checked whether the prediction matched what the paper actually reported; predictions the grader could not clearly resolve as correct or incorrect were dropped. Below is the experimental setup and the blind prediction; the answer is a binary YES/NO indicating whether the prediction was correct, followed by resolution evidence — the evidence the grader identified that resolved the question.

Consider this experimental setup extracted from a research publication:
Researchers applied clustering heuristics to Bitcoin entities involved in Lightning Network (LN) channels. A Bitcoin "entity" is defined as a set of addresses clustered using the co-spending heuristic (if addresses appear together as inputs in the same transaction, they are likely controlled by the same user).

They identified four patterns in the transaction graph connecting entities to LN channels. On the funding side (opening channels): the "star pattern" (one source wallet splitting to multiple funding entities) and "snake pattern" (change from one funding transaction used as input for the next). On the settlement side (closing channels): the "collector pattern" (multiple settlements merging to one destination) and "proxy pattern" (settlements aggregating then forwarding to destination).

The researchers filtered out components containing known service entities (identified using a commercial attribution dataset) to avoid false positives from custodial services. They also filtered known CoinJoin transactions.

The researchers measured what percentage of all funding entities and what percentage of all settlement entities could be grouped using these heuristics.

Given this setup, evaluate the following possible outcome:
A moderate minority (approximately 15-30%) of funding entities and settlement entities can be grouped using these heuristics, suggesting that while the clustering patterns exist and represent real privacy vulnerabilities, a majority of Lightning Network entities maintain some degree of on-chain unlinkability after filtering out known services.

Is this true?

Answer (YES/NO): NO